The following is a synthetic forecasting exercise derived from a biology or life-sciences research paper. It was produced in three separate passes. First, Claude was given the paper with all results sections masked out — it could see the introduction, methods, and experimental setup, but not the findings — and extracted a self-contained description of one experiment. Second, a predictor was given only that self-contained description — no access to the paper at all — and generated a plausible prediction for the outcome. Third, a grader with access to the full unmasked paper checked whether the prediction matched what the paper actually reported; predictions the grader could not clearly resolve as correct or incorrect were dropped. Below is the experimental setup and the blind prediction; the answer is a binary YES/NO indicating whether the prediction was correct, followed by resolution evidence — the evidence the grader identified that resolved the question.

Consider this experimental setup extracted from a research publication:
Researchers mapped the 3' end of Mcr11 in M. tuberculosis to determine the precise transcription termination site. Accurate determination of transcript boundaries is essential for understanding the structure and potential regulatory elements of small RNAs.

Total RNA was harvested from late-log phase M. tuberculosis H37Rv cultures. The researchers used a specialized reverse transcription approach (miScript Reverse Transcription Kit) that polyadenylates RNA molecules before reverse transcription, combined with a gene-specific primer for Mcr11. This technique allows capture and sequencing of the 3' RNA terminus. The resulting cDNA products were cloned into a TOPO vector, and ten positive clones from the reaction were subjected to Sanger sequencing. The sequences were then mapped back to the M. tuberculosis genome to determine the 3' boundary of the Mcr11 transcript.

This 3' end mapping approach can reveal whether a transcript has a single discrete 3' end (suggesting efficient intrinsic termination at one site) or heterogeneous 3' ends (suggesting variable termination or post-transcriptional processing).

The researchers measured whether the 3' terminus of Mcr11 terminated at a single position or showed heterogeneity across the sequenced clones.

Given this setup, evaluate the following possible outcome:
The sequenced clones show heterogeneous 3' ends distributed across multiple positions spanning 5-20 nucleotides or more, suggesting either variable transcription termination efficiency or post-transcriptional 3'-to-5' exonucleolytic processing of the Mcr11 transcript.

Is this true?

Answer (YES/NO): NO